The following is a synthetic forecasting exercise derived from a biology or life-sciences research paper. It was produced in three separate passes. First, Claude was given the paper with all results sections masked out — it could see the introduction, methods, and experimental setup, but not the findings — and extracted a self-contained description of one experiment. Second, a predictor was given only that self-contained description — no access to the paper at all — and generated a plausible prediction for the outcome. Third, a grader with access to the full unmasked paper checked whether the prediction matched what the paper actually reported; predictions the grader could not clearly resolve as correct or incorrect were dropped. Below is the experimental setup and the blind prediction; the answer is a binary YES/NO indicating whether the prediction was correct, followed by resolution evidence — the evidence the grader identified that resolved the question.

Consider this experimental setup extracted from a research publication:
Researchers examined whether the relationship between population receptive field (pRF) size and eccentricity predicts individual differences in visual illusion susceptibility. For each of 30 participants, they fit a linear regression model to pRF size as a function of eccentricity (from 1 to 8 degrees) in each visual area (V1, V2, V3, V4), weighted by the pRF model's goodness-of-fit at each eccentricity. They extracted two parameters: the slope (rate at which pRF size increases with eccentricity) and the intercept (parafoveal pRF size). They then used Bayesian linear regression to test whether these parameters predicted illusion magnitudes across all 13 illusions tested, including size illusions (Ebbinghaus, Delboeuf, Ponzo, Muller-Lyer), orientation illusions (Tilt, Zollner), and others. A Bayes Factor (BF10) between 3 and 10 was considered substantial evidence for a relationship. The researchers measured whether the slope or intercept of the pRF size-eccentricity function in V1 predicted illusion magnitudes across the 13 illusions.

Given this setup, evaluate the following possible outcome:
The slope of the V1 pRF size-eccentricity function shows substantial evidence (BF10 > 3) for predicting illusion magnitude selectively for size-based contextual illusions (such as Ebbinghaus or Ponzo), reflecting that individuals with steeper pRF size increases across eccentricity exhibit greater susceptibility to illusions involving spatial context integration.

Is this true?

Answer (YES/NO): NO